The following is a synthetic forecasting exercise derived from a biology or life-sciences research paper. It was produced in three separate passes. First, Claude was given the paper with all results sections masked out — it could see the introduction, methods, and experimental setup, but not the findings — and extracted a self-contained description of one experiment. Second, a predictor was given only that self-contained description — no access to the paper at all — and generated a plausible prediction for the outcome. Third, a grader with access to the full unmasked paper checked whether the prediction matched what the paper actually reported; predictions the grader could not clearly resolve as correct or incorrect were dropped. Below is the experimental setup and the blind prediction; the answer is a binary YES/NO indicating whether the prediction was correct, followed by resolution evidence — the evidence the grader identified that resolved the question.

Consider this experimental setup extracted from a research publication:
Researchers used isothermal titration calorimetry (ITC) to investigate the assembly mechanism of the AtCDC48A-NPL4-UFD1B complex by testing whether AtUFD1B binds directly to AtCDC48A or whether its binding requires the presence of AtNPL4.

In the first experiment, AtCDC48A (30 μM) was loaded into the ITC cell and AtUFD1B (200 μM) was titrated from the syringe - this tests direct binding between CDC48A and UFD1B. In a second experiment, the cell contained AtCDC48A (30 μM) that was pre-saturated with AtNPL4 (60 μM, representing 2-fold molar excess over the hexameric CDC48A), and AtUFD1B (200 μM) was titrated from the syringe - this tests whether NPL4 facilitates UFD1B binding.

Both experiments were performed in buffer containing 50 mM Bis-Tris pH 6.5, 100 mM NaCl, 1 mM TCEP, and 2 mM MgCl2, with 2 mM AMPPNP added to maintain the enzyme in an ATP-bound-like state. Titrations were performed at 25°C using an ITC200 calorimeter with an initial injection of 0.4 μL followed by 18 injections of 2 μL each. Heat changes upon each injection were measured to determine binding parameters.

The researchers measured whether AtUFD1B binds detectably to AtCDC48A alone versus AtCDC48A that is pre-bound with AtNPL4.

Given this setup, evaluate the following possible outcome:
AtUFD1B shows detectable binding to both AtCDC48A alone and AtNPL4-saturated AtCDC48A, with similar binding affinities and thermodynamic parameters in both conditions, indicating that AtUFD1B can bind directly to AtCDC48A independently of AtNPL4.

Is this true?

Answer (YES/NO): YES